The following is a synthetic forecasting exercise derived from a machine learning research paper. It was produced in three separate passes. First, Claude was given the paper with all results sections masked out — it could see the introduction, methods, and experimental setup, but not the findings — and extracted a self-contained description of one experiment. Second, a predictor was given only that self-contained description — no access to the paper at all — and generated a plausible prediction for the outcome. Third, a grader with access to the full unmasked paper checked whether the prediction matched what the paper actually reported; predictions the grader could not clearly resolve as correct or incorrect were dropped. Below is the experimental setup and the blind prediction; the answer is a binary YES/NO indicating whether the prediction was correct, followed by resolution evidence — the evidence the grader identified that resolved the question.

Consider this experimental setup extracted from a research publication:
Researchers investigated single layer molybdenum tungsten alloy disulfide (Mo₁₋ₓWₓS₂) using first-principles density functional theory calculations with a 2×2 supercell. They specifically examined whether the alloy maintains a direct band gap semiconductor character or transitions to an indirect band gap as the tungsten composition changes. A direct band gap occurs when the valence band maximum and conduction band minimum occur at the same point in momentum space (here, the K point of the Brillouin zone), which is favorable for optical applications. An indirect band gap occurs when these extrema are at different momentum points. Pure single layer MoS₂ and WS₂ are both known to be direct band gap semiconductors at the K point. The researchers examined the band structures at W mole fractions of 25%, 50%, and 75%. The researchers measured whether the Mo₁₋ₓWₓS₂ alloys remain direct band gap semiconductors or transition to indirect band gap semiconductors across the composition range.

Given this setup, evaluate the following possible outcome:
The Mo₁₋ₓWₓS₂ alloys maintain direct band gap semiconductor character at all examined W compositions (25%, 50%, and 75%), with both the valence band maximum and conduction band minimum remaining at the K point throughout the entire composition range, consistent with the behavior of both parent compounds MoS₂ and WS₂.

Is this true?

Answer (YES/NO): YES